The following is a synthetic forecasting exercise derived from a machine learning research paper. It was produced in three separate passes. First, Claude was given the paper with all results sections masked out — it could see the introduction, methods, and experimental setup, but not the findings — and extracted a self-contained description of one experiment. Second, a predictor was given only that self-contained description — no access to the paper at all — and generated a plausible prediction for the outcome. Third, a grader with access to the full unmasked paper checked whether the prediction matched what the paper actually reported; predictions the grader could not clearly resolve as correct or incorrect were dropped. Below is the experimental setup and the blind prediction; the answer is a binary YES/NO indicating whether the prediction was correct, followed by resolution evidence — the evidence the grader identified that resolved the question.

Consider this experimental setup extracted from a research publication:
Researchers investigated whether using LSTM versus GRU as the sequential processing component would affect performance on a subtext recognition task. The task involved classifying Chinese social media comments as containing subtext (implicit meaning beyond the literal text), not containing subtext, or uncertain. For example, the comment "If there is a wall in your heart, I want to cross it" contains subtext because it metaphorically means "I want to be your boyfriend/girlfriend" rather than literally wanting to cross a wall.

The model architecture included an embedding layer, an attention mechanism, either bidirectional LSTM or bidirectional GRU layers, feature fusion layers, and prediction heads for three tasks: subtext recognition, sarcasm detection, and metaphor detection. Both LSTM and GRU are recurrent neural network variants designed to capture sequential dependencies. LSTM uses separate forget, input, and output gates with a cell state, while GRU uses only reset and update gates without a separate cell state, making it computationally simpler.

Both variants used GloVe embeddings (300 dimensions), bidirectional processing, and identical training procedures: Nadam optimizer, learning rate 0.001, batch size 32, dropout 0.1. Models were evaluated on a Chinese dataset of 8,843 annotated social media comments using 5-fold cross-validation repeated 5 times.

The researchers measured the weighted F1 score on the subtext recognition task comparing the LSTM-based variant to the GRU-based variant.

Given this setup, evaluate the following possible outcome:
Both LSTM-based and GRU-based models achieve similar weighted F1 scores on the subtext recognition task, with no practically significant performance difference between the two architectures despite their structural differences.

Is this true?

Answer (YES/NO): YES